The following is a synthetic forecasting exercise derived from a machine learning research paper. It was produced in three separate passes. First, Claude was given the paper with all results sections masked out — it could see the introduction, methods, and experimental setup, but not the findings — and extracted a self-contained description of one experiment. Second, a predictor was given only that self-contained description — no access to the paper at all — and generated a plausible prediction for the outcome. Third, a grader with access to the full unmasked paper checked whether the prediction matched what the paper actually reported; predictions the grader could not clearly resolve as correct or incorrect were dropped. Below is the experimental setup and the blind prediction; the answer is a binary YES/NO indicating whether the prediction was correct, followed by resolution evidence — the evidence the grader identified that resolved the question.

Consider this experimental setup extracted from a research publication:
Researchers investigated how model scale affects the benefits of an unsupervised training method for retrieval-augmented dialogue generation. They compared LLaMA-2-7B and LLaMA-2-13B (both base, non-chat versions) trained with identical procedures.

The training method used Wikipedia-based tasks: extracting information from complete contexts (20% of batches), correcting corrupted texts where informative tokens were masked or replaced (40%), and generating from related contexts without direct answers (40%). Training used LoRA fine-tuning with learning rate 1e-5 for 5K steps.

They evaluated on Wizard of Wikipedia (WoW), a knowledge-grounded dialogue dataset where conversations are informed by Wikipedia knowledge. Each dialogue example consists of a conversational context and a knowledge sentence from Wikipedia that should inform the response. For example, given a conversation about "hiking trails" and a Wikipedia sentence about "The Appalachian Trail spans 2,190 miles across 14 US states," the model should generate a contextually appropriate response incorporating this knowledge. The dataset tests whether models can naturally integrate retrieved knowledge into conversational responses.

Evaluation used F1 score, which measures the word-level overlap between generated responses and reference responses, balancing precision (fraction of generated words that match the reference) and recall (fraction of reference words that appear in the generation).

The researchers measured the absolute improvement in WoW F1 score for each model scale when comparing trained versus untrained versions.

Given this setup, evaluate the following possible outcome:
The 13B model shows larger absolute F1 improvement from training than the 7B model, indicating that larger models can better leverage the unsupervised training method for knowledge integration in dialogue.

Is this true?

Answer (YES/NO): NO